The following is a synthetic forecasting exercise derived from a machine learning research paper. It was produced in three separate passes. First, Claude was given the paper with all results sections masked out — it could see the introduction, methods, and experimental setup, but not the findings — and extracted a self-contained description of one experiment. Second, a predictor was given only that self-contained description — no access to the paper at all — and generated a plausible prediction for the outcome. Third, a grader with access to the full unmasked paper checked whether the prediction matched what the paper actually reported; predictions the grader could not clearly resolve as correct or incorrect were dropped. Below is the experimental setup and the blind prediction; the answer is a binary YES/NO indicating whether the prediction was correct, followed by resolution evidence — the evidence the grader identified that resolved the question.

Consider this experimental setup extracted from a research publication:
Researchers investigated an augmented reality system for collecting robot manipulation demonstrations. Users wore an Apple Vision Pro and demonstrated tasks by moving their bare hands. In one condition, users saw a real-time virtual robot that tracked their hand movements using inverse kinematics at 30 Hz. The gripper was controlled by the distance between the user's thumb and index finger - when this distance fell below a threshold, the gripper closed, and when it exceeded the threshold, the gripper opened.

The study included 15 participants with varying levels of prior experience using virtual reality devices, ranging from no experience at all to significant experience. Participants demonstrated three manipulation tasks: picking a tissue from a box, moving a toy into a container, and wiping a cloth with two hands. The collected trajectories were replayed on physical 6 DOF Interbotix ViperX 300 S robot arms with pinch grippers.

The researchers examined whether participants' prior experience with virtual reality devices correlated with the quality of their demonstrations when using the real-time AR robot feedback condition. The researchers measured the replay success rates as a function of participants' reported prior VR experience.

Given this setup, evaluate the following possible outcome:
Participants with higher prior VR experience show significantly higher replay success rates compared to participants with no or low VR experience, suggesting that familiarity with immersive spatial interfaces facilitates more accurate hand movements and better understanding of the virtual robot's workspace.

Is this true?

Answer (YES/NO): NO